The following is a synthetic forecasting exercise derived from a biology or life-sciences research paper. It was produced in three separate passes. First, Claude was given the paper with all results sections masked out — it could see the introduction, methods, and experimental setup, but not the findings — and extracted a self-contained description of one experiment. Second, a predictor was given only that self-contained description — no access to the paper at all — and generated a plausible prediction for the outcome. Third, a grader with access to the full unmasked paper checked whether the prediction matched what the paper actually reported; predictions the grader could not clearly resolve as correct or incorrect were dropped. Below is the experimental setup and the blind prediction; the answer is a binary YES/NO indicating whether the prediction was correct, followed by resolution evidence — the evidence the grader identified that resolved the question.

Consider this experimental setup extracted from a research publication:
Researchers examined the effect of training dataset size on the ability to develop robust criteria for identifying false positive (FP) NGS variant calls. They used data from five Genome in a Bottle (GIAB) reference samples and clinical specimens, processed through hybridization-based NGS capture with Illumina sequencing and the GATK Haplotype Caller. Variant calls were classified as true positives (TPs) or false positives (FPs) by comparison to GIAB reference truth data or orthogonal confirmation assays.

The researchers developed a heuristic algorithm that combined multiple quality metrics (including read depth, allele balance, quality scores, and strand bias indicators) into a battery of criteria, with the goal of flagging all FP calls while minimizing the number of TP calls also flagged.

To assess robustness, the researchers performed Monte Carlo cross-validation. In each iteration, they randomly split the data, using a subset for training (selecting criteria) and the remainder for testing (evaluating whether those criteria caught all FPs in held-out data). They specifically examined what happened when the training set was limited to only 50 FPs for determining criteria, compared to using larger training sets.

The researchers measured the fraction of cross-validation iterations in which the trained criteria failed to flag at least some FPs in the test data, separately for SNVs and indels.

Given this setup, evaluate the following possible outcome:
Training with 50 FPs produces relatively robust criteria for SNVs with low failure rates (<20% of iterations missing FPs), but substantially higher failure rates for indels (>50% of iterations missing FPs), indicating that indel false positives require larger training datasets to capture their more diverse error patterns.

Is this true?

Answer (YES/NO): NO